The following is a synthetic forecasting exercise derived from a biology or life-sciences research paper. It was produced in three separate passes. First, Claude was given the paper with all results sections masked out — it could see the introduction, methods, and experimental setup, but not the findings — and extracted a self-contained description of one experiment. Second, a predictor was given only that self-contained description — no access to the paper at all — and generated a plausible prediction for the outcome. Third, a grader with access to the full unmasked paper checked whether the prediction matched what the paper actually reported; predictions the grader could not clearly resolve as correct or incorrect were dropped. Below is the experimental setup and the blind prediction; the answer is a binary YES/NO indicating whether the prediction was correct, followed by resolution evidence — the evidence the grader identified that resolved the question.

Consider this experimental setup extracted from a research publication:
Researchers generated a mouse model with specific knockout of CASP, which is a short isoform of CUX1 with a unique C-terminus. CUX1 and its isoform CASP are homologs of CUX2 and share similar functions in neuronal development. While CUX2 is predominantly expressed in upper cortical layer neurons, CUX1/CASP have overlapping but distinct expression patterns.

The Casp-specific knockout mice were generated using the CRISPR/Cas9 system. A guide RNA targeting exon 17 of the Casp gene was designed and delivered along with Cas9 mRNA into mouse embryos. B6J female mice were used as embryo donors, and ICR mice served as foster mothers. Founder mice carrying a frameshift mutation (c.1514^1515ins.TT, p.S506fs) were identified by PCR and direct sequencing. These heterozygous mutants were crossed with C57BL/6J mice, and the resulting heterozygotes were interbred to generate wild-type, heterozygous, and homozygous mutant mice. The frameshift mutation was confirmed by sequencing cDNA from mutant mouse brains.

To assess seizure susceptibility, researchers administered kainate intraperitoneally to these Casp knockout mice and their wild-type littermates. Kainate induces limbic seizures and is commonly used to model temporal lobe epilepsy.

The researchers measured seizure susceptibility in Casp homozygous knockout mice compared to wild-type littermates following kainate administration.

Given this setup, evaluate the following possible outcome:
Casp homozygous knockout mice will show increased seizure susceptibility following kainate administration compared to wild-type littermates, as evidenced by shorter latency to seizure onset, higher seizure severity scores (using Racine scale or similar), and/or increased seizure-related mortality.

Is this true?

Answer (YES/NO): YES